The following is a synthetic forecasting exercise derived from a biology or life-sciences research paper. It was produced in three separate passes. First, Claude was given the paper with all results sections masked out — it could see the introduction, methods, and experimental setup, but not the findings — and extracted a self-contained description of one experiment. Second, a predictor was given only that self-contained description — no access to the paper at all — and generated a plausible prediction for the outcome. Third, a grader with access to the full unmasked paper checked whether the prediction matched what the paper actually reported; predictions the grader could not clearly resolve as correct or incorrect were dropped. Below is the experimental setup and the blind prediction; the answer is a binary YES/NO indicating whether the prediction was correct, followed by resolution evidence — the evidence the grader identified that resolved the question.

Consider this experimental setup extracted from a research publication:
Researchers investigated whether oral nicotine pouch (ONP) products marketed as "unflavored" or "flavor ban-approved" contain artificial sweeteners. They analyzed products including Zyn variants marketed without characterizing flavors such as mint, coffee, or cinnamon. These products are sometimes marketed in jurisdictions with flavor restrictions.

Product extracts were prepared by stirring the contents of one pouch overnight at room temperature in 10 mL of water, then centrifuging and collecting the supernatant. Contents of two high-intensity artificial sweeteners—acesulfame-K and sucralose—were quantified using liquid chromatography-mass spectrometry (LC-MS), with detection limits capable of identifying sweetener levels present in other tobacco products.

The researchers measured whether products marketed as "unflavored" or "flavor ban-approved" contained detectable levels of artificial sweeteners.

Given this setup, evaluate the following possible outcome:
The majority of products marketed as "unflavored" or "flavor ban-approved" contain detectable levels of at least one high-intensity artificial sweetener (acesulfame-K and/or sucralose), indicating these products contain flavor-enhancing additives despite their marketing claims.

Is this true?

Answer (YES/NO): YES